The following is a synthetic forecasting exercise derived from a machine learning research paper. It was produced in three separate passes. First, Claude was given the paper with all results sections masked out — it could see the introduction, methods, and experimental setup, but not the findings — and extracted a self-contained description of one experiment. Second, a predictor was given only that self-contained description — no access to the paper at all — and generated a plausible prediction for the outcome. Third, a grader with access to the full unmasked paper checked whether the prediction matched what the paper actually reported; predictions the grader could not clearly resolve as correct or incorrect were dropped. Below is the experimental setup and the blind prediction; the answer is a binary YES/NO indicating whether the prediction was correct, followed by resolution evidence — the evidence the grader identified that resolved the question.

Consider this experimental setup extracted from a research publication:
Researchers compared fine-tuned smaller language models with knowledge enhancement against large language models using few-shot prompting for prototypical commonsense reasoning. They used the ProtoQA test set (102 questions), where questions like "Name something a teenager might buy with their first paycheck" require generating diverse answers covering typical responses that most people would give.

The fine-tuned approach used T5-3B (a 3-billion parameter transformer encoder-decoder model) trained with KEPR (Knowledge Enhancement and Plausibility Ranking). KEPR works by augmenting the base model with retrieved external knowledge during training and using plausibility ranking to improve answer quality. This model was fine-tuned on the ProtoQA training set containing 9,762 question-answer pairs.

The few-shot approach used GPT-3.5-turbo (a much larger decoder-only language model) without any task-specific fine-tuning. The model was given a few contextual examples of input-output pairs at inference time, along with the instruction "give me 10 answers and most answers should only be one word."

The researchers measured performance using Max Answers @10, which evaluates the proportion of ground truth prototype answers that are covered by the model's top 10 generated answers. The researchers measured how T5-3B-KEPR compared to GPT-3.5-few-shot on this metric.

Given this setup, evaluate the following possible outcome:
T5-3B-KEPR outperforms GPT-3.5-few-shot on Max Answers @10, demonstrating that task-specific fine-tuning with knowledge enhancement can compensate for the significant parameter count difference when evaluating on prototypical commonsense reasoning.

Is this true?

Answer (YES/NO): YES